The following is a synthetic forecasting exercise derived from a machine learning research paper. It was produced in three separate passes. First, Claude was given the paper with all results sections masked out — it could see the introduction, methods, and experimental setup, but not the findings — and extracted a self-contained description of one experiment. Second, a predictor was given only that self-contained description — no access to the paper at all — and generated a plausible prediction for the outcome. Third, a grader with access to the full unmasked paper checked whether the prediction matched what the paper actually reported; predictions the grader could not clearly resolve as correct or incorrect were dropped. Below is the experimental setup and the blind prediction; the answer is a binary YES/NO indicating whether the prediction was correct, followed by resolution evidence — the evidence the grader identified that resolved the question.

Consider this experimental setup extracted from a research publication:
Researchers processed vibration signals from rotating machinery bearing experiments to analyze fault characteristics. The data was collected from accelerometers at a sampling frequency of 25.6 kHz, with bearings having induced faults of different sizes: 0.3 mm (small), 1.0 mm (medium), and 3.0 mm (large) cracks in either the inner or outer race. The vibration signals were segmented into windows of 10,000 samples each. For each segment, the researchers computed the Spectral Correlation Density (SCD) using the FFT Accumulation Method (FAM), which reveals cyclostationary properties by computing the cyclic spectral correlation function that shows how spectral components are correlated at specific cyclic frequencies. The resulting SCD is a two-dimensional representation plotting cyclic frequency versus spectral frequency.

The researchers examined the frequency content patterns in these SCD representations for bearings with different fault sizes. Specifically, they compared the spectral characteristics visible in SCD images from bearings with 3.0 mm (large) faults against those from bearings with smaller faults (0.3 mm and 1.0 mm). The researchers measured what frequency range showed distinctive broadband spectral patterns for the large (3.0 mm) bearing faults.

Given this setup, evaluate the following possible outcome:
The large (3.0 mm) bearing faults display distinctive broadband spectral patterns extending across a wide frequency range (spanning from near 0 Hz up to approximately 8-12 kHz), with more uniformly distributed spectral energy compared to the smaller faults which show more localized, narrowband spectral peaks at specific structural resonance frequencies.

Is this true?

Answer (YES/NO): NO